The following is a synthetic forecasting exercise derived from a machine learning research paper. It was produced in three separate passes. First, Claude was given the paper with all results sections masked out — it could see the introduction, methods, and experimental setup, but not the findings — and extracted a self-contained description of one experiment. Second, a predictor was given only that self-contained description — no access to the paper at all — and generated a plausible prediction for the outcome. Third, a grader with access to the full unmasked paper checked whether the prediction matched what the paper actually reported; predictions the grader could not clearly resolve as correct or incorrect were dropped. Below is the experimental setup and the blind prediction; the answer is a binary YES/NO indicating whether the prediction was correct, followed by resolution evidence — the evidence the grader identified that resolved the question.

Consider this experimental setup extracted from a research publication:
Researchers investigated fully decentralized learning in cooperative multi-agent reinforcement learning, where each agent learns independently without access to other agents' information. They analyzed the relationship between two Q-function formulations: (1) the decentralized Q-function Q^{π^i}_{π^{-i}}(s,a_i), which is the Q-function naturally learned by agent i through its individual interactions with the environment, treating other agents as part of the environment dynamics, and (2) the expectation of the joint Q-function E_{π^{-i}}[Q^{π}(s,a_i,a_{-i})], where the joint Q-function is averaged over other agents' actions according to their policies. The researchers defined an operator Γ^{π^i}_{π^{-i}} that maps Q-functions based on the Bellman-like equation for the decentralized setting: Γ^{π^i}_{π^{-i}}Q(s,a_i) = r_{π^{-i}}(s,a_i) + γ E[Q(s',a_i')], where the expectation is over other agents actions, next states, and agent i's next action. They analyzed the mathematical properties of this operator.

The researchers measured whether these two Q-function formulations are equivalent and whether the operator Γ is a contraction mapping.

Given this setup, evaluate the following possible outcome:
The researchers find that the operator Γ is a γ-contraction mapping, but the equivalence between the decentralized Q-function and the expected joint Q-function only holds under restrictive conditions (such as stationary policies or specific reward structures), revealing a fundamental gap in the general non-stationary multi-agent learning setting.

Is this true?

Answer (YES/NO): NO